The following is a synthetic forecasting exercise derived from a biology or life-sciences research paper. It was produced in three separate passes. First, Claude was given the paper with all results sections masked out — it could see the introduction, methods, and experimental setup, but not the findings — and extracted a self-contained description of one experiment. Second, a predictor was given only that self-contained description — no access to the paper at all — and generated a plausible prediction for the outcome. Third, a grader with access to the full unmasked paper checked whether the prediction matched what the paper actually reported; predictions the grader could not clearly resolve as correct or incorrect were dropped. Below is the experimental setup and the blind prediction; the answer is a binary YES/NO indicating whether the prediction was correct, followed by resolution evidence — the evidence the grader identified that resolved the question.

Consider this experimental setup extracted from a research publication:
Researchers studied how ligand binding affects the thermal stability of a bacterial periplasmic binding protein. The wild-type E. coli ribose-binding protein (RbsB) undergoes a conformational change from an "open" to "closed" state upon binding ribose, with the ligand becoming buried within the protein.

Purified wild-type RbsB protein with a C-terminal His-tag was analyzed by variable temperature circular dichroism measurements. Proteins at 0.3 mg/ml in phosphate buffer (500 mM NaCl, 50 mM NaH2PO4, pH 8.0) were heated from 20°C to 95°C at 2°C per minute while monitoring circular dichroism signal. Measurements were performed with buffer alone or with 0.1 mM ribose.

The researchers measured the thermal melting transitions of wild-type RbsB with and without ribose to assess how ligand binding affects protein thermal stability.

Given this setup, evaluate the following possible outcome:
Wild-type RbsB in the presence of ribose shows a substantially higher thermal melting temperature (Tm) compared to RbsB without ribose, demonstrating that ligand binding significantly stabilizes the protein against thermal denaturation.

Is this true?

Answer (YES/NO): YES